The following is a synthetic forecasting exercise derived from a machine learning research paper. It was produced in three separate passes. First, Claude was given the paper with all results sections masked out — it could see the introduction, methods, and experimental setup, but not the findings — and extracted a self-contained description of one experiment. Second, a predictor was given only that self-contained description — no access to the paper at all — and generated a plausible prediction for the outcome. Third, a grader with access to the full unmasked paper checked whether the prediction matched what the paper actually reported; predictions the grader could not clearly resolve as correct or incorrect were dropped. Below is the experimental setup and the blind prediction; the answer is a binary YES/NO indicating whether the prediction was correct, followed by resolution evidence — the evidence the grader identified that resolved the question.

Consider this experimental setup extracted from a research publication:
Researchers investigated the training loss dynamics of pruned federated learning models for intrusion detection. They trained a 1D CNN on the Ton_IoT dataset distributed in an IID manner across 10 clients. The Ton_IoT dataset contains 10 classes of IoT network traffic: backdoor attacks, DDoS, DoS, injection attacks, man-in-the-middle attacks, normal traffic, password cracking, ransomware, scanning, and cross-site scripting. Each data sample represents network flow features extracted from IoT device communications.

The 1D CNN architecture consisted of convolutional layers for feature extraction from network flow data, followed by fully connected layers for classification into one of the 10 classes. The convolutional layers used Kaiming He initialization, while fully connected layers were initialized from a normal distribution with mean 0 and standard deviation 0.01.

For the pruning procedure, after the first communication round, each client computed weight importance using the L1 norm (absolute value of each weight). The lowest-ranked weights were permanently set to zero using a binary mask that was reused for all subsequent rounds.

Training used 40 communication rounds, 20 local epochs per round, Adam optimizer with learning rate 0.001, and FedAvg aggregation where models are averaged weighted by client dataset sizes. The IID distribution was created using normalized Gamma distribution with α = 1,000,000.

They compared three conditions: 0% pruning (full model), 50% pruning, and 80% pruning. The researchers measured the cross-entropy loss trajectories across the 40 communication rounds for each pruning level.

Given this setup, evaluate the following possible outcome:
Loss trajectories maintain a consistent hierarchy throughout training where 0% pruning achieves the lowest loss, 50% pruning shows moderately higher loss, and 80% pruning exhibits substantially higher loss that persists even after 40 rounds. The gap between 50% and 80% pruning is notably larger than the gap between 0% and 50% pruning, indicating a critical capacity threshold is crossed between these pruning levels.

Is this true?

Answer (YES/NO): NO